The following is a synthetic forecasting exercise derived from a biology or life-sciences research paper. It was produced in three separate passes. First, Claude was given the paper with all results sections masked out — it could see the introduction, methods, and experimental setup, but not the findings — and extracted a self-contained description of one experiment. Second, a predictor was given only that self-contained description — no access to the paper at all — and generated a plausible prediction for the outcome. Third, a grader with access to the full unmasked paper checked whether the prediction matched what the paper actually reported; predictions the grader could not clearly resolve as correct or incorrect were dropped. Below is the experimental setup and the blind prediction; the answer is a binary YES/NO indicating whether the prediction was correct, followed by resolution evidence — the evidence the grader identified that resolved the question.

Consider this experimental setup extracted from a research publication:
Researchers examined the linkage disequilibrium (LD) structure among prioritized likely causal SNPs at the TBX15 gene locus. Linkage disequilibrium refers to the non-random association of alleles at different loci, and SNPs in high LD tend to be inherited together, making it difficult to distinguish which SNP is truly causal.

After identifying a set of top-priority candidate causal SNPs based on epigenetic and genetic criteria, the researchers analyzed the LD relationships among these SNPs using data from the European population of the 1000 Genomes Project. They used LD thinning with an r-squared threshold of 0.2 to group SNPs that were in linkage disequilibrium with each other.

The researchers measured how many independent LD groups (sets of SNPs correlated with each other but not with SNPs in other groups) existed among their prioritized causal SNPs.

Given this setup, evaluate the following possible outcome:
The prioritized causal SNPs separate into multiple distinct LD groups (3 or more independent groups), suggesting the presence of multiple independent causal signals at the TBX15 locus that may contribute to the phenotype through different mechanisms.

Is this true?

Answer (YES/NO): YES